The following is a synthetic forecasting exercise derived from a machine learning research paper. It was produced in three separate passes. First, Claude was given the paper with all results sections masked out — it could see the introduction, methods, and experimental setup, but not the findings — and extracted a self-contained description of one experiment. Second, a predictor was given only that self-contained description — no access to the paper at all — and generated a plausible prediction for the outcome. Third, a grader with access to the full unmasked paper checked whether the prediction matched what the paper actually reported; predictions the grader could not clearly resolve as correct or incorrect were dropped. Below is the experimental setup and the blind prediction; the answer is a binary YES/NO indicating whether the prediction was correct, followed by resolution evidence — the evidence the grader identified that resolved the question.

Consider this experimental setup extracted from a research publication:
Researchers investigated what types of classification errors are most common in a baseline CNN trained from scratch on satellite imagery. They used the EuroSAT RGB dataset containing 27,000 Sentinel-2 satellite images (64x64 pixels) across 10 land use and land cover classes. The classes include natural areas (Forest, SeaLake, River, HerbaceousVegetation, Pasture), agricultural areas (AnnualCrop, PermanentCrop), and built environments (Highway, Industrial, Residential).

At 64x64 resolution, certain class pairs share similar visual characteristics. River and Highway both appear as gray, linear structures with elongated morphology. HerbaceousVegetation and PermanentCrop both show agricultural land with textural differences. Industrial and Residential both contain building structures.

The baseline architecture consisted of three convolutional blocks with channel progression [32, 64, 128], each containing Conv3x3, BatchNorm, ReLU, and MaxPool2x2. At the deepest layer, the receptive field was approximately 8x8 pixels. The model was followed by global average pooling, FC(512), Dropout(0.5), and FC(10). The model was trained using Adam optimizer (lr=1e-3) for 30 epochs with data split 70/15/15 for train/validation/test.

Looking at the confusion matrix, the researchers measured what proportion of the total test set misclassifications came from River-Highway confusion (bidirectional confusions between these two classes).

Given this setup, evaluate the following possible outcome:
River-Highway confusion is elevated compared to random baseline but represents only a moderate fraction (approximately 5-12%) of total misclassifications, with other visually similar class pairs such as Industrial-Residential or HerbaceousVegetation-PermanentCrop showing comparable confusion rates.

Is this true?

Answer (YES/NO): NO